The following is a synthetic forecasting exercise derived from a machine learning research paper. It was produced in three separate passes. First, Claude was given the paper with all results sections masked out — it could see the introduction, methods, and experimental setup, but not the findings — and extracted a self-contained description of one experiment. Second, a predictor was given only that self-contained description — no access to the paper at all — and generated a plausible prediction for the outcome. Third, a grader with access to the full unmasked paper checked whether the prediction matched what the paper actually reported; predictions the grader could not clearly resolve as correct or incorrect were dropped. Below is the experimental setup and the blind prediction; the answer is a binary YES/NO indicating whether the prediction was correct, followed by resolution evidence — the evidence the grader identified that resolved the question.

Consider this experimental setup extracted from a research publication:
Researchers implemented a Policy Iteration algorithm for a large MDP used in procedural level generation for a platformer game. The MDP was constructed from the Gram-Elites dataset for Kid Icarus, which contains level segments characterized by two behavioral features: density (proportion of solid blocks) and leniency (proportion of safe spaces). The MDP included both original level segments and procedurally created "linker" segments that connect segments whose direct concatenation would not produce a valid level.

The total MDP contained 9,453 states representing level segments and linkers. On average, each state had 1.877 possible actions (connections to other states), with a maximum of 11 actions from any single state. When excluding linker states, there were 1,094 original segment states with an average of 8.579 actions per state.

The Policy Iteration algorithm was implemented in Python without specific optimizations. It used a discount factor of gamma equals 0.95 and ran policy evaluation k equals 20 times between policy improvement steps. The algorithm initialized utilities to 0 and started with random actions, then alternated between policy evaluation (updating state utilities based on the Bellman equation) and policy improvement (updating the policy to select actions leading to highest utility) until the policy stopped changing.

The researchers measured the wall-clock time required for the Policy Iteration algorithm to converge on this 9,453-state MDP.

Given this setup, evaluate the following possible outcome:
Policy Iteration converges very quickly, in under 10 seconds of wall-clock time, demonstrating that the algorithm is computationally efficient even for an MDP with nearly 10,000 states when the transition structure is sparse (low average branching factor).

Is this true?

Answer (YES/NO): YES